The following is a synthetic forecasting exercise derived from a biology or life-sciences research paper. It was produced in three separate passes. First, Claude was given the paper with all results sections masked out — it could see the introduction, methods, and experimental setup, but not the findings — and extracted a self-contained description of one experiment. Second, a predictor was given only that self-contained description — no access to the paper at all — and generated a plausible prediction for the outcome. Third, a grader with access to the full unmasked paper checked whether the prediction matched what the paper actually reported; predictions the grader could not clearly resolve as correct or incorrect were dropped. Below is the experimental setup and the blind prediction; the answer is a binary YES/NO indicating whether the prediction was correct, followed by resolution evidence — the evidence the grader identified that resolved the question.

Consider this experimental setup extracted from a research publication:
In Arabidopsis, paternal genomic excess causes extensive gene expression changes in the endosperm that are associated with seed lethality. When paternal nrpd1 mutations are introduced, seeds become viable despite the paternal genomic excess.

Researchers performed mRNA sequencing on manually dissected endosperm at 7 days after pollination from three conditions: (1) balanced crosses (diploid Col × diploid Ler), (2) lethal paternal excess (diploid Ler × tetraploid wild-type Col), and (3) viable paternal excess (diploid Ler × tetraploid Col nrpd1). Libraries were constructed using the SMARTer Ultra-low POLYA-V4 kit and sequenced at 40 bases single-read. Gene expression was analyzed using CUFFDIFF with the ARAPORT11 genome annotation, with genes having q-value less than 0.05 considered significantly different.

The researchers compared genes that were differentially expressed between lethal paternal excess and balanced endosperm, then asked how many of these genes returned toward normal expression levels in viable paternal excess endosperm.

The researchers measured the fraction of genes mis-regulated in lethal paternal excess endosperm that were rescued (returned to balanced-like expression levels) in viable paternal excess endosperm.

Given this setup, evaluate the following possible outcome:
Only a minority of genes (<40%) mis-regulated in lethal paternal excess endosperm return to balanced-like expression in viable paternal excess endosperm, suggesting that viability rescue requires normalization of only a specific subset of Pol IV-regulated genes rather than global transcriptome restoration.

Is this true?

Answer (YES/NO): YES